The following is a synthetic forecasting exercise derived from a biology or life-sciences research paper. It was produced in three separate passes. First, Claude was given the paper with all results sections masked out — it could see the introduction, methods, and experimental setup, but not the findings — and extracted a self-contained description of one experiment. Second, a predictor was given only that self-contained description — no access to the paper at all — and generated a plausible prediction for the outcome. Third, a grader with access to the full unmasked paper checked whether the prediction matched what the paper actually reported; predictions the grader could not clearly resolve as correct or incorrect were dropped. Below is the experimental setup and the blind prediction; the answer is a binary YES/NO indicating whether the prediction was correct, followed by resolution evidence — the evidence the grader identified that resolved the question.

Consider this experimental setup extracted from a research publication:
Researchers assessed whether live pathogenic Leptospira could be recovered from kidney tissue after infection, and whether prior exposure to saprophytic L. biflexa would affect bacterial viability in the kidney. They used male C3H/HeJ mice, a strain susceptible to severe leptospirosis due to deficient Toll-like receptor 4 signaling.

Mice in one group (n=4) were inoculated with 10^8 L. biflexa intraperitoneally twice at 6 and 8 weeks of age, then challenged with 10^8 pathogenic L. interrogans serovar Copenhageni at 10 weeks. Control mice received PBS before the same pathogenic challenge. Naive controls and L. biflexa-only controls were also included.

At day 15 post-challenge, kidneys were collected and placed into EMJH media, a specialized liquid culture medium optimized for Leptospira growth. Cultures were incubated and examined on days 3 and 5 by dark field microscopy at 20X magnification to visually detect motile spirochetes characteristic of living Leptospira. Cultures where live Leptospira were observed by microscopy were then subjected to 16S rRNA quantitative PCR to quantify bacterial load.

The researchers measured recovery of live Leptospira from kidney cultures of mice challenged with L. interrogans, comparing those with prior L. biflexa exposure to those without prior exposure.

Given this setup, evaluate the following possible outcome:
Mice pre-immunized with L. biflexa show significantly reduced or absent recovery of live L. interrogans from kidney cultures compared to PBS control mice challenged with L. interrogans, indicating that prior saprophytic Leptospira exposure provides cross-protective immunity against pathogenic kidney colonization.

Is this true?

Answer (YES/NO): NO